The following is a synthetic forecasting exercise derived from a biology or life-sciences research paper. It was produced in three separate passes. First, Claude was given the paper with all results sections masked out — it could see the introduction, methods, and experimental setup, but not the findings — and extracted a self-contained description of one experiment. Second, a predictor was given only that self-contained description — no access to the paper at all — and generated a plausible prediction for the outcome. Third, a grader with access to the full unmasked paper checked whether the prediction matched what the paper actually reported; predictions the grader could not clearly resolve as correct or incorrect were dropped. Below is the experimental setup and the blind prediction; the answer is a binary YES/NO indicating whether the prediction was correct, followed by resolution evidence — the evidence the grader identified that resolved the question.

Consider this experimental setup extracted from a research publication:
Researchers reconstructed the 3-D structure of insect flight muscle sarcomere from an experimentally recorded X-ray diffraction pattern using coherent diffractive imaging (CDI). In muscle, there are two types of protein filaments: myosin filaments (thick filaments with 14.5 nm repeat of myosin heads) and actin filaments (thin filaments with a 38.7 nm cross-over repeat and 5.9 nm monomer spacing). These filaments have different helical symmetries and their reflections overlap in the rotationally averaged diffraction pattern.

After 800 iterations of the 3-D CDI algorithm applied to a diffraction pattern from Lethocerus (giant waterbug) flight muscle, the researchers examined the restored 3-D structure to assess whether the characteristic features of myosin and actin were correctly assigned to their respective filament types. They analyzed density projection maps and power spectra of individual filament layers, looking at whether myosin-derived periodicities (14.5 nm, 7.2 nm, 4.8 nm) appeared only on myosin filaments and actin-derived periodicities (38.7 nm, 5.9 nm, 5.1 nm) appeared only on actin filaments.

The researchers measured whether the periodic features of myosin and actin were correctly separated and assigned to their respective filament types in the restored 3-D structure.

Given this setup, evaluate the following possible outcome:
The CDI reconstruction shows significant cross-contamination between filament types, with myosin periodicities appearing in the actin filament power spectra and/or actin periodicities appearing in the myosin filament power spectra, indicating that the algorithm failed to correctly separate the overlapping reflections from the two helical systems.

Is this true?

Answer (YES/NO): NO